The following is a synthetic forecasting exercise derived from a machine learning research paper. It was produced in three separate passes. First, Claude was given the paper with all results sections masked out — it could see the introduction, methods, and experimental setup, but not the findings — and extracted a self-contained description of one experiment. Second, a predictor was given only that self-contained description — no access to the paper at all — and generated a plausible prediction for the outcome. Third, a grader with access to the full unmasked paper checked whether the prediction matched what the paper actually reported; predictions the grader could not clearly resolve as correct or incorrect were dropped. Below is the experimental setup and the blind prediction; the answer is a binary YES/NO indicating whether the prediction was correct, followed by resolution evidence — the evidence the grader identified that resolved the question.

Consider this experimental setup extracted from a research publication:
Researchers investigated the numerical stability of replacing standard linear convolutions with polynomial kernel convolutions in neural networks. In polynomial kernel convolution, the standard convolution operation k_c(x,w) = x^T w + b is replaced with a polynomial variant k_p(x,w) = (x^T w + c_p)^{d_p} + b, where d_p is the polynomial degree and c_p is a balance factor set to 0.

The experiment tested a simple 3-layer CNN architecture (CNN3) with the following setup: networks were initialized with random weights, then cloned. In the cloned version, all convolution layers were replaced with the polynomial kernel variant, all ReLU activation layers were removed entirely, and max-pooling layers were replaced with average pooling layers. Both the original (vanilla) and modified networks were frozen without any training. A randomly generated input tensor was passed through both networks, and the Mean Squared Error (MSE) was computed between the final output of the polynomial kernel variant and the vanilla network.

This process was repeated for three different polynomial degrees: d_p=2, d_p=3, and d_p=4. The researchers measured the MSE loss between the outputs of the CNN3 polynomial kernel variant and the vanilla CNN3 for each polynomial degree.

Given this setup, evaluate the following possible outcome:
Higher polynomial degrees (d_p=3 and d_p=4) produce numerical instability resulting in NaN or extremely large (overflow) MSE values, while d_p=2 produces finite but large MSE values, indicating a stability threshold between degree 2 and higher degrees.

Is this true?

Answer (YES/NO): NO